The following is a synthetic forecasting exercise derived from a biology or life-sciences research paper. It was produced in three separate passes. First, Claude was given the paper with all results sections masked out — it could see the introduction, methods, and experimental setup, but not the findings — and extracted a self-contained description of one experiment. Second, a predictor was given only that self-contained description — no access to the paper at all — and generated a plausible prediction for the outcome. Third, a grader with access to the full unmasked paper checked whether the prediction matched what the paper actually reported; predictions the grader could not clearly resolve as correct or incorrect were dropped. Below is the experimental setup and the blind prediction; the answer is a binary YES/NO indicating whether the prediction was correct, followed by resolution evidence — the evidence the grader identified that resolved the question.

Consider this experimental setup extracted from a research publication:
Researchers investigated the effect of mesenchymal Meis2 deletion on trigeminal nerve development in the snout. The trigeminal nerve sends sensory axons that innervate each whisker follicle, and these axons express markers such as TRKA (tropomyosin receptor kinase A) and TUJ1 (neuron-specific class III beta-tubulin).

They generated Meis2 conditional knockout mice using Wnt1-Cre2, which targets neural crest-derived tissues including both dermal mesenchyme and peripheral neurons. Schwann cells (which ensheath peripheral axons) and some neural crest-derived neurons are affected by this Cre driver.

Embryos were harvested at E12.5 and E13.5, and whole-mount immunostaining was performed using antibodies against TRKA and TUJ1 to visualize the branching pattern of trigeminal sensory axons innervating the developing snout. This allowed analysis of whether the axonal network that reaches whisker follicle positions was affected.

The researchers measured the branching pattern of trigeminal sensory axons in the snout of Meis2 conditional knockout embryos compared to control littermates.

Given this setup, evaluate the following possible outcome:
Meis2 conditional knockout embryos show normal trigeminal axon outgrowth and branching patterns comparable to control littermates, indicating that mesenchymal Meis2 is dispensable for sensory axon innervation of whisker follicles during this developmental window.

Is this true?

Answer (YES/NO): NO